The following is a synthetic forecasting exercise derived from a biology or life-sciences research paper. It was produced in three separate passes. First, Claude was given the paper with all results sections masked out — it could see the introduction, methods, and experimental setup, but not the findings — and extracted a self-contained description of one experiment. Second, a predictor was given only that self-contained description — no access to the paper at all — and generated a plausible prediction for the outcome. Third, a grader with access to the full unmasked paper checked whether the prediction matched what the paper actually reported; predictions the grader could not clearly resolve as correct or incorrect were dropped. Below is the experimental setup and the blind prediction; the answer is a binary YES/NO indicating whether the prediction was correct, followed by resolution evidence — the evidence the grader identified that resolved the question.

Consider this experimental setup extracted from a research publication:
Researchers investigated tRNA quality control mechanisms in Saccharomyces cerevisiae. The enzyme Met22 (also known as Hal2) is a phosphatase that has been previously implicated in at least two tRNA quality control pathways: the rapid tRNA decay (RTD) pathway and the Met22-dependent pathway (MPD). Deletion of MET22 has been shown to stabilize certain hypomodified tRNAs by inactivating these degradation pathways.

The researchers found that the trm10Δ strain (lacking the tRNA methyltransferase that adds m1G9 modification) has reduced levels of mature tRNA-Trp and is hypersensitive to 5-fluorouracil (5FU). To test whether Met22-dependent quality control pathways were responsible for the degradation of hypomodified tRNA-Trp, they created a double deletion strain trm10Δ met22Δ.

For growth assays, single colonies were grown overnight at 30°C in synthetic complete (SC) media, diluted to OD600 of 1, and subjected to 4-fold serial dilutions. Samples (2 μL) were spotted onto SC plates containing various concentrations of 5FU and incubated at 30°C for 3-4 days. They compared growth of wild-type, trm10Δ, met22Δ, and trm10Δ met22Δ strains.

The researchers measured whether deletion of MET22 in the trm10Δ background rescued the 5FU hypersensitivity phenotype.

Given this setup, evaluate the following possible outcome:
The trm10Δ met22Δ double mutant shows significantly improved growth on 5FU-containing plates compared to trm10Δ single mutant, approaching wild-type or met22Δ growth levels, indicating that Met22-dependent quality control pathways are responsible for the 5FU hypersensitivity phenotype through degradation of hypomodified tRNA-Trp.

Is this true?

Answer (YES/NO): YES